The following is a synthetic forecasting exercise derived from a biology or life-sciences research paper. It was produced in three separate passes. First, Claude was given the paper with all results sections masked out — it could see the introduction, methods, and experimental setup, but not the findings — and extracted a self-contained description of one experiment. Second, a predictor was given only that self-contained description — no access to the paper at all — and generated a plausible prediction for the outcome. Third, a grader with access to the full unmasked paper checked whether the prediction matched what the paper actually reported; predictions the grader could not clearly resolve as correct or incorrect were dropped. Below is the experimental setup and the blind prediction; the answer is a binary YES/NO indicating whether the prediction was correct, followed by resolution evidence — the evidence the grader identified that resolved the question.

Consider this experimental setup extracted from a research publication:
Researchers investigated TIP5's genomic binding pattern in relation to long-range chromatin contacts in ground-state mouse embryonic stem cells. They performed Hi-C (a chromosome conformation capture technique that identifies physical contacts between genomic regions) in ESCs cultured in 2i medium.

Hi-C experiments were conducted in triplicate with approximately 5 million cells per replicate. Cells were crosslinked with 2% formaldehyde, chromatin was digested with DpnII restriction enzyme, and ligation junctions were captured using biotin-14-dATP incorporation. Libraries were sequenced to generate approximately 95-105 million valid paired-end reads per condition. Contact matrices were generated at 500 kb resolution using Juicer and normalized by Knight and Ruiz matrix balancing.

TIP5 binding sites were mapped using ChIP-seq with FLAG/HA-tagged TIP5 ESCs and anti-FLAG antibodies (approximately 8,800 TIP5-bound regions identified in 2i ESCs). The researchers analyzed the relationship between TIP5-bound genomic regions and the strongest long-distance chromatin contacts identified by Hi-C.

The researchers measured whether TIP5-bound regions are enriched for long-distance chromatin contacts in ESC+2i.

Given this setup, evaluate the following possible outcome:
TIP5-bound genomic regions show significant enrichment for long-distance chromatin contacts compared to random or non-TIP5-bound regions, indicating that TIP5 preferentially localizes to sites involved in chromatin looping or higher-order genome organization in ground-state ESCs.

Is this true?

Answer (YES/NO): YES